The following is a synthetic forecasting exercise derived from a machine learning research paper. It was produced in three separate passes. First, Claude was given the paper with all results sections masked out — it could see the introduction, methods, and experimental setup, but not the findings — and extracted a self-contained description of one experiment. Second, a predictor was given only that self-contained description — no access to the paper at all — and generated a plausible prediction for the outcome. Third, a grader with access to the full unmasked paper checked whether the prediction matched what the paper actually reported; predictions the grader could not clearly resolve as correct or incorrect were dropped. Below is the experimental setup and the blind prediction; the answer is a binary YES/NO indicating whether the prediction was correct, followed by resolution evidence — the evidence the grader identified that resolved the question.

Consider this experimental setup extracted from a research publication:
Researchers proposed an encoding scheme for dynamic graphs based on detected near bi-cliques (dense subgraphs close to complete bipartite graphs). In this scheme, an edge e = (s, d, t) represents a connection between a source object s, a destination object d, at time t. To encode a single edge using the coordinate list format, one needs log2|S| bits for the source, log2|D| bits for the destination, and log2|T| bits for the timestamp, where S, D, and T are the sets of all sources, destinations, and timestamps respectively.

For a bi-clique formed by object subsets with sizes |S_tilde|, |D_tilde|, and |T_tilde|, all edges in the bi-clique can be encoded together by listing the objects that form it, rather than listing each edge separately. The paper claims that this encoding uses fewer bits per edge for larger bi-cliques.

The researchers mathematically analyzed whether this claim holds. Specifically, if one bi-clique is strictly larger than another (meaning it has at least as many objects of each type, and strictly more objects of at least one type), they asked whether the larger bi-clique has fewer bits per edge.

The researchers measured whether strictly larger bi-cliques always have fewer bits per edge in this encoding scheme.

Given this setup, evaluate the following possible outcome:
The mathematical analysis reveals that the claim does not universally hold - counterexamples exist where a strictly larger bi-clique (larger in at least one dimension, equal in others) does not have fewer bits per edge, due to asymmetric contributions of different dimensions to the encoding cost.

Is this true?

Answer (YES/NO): NO